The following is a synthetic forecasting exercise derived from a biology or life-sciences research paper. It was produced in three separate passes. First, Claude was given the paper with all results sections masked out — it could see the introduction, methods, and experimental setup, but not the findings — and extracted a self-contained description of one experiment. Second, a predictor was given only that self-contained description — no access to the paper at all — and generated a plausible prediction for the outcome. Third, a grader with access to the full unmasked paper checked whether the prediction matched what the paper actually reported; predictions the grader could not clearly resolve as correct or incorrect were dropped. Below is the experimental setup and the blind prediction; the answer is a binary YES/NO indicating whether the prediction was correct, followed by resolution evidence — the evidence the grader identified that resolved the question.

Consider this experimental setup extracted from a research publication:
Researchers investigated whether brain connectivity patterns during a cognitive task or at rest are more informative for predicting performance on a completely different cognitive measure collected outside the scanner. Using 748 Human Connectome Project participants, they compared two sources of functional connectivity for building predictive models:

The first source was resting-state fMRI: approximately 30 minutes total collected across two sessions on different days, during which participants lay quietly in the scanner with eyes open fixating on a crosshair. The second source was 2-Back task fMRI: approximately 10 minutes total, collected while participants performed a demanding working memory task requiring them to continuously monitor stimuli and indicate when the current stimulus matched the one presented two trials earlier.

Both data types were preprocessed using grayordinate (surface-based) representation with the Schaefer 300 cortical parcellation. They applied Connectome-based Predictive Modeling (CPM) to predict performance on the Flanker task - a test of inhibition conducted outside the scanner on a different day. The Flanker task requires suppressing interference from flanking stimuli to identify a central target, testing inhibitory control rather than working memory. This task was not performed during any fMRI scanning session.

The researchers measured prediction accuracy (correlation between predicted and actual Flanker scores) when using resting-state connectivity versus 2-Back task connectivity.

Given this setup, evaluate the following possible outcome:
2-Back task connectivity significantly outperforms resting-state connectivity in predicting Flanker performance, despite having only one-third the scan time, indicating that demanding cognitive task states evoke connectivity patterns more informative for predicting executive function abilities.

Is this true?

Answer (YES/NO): YES